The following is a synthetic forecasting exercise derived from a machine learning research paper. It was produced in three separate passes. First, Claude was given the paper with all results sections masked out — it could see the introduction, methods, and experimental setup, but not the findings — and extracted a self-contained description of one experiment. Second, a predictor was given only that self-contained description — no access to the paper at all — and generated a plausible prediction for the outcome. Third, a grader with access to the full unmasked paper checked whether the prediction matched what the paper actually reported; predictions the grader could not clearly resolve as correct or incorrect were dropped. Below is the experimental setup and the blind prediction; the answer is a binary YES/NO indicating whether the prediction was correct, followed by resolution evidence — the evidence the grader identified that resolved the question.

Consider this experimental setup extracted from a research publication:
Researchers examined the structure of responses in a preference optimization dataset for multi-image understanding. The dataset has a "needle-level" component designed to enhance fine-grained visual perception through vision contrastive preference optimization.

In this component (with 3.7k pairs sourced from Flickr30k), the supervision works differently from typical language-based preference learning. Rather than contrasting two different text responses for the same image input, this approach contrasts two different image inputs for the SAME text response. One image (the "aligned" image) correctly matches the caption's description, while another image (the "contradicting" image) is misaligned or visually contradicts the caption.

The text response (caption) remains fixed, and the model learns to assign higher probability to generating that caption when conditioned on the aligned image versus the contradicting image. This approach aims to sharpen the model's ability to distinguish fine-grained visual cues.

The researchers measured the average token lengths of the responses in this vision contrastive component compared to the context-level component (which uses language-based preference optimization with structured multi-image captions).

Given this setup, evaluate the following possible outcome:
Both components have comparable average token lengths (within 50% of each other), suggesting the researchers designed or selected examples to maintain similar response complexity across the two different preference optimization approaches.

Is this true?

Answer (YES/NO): NO